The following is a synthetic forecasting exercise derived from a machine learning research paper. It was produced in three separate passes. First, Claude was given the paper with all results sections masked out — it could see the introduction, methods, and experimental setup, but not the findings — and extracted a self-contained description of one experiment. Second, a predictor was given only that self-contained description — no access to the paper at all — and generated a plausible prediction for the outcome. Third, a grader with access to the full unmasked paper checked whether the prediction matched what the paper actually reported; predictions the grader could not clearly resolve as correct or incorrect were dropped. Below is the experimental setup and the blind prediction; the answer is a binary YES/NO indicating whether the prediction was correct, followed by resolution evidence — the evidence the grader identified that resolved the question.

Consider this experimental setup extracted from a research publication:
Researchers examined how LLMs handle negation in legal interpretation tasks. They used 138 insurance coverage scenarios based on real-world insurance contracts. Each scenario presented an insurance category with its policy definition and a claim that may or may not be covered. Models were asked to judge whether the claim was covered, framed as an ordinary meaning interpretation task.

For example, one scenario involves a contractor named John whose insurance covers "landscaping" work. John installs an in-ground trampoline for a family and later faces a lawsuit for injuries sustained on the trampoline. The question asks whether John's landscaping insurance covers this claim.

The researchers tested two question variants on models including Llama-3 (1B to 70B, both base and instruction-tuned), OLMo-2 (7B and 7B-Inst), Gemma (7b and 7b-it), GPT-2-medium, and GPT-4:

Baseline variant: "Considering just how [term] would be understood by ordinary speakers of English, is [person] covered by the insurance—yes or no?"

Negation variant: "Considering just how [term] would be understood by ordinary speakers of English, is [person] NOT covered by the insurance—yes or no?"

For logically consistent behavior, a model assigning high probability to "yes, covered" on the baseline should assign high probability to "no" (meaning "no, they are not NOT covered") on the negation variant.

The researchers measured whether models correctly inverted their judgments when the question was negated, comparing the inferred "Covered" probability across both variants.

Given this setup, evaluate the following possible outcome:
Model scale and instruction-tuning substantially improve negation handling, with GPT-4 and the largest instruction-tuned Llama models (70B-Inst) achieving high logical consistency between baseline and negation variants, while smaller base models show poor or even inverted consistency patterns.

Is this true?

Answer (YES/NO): NO